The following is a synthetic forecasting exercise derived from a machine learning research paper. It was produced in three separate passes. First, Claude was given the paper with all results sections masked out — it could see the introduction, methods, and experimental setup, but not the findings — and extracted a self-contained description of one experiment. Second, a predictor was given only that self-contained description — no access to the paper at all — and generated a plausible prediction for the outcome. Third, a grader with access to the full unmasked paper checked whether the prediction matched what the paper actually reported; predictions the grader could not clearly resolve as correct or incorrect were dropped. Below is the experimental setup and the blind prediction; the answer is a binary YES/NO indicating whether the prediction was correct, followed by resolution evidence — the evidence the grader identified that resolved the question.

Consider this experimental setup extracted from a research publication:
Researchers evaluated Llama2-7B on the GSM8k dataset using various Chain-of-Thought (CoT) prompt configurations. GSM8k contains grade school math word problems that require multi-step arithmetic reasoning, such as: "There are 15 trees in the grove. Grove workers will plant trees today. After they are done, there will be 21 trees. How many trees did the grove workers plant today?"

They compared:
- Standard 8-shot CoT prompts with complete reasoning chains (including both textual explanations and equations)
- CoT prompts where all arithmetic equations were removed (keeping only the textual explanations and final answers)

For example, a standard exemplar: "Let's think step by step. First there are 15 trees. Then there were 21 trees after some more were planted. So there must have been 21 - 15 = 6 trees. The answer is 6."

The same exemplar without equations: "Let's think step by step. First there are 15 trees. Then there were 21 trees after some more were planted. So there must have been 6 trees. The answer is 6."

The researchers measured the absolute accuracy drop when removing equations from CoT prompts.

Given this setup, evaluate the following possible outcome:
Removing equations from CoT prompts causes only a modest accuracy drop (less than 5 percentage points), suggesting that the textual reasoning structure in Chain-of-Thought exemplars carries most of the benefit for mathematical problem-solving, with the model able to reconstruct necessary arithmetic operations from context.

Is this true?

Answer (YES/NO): YES